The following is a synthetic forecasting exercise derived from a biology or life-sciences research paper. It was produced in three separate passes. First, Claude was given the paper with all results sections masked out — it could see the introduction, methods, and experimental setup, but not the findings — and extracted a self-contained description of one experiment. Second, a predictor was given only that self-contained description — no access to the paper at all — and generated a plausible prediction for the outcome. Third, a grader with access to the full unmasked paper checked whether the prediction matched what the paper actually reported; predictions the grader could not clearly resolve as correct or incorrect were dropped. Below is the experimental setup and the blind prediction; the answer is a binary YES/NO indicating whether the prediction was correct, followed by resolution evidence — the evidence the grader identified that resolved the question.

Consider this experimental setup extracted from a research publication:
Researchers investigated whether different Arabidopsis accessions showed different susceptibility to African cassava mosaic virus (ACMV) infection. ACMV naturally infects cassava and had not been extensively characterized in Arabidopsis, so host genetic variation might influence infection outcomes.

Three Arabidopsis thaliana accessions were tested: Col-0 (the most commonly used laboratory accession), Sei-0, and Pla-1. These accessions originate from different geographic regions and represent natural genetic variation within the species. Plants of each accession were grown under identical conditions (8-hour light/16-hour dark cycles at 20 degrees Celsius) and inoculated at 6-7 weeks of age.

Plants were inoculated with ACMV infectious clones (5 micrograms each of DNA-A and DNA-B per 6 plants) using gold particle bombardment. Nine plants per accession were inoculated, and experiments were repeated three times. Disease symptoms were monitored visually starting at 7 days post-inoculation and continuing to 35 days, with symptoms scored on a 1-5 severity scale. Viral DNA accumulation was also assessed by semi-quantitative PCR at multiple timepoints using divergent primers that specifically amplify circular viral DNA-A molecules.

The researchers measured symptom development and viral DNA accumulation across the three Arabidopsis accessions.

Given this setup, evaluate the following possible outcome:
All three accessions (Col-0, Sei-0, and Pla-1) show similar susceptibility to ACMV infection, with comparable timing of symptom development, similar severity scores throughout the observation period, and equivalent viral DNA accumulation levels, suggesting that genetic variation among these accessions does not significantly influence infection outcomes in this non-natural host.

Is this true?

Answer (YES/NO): NO